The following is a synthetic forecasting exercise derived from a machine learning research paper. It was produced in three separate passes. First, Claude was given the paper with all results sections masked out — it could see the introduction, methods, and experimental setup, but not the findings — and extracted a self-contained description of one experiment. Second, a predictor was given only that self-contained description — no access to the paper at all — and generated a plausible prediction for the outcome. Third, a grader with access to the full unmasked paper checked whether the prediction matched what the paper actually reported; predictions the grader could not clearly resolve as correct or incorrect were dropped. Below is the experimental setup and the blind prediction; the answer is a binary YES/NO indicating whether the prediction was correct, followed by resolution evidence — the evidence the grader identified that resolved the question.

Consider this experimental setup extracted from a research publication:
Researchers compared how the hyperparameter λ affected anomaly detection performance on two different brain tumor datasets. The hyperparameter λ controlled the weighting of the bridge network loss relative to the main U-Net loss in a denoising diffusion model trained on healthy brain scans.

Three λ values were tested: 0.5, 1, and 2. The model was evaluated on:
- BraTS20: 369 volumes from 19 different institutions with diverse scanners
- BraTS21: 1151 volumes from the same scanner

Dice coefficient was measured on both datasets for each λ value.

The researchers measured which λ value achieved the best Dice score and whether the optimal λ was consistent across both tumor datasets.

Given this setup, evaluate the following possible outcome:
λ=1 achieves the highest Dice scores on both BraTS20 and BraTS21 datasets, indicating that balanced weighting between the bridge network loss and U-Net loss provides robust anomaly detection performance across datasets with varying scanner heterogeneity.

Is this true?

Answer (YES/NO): NO